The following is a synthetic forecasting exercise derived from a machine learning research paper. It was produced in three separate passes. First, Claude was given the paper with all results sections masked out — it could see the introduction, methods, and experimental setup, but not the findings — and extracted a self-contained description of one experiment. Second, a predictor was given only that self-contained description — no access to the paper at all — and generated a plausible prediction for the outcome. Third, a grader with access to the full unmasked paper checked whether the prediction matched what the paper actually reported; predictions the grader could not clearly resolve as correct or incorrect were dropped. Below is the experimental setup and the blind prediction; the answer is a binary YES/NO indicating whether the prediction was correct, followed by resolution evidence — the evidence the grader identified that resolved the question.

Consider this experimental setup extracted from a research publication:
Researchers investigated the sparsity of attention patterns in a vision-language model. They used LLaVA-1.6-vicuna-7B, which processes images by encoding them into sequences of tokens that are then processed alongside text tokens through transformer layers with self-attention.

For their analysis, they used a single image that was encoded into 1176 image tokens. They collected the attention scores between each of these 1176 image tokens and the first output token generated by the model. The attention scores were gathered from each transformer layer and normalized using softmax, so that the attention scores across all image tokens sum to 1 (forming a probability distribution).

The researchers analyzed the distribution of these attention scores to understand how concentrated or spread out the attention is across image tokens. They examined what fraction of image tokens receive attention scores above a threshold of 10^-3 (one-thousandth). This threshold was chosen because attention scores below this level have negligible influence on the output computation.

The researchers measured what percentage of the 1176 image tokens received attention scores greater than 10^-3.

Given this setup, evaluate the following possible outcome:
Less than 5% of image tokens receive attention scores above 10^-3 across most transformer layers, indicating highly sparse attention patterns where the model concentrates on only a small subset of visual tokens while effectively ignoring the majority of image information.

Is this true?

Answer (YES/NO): YES